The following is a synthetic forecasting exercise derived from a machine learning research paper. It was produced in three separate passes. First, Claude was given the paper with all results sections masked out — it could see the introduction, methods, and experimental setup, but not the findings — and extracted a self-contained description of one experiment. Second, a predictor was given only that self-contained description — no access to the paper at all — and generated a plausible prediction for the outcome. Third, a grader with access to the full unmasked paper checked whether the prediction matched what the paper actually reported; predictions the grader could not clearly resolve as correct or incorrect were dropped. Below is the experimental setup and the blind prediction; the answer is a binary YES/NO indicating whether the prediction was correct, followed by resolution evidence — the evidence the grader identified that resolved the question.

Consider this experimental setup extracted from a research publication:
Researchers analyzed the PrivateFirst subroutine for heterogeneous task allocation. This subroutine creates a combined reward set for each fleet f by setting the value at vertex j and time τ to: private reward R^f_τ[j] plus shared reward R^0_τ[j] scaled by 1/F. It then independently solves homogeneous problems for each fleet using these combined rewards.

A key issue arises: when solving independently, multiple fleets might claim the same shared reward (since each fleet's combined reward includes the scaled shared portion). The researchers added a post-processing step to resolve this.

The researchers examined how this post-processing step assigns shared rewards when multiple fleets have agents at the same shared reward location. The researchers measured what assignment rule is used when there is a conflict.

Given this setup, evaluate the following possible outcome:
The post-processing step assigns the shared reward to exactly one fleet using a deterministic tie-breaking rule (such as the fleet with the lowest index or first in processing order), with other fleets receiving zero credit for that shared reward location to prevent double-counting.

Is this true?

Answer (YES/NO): YES